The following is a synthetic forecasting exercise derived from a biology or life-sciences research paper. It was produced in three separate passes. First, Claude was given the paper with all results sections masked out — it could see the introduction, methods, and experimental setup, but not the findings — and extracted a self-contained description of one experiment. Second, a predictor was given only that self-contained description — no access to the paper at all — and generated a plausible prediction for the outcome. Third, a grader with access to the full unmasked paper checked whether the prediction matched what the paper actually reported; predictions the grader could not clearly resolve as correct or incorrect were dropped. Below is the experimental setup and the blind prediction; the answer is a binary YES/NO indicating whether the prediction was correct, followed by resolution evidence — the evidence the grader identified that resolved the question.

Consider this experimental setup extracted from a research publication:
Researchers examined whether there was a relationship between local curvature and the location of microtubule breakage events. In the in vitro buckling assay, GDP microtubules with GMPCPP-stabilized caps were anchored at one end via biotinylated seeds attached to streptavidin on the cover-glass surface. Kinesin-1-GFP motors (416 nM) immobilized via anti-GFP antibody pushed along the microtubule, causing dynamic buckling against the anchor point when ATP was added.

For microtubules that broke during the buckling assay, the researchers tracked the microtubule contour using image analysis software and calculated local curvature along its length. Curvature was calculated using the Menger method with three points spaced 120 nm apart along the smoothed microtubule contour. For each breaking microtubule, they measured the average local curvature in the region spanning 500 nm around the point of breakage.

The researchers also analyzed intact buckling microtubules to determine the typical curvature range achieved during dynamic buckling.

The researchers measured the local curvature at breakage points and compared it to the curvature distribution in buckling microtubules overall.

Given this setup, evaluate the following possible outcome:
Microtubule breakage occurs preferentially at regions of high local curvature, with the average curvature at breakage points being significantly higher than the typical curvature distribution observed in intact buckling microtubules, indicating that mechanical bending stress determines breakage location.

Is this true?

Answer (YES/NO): YES